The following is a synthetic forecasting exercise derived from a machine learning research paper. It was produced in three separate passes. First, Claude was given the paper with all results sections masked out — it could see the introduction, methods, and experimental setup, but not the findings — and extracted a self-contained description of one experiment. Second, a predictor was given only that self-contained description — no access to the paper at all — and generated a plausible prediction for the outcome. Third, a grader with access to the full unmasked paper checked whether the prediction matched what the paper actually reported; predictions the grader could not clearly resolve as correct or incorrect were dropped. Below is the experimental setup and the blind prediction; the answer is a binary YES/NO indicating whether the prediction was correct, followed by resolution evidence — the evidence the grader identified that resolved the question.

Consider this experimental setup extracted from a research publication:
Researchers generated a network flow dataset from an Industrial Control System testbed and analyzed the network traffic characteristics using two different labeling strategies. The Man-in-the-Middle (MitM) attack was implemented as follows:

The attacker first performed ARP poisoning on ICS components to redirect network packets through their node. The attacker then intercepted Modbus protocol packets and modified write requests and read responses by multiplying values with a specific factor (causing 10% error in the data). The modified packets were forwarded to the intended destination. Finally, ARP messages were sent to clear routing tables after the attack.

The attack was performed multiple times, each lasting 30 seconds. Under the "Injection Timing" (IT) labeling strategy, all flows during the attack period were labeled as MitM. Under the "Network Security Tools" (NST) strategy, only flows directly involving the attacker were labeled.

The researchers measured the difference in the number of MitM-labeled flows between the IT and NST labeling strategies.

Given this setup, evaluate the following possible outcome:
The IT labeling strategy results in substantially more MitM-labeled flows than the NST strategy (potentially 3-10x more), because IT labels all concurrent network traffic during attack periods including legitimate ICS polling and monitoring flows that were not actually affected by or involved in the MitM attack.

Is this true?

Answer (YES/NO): NO